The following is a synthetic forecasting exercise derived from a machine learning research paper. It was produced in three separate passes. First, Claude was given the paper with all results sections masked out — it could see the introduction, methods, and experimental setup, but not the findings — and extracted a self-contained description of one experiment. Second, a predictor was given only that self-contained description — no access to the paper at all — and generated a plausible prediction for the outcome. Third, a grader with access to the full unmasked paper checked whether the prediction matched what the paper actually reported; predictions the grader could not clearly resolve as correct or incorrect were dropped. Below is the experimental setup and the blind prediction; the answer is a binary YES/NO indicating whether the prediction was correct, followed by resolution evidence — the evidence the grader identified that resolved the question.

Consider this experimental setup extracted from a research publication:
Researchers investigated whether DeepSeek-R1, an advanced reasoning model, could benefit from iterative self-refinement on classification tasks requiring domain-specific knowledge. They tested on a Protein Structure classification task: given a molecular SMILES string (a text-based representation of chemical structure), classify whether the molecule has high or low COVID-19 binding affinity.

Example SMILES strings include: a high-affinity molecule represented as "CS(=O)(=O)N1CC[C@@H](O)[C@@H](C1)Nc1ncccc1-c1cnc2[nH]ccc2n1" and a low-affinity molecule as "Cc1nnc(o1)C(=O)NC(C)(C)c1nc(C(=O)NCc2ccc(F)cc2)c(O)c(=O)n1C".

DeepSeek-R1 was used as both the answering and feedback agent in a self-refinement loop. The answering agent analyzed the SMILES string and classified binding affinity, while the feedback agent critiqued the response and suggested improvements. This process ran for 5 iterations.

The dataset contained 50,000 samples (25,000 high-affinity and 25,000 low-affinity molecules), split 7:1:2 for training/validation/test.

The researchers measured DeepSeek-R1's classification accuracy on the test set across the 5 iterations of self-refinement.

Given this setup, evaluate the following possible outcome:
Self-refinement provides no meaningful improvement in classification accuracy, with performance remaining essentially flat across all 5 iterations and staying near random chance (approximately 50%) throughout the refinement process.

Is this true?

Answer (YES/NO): NO